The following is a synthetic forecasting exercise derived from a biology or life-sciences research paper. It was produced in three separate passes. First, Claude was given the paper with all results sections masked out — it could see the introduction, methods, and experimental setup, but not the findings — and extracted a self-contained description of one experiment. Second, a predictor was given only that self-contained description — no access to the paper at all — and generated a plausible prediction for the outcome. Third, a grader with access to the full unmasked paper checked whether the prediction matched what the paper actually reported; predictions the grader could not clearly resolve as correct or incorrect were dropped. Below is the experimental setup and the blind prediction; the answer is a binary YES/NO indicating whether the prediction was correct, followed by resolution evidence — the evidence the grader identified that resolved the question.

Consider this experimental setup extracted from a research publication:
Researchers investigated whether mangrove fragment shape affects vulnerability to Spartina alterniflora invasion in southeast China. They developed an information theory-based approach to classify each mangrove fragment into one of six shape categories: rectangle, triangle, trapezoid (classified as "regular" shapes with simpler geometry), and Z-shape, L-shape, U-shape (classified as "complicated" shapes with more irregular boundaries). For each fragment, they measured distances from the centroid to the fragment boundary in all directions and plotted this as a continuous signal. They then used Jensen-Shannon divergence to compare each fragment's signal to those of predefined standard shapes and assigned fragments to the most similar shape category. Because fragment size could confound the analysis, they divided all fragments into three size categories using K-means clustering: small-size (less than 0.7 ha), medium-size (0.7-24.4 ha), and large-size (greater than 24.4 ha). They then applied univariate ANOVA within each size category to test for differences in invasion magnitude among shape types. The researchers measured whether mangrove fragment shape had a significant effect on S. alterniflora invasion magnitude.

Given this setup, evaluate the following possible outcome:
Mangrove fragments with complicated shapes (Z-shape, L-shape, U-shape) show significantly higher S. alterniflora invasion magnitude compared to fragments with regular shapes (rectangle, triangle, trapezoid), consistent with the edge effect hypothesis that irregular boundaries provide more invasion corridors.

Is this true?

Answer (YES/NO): NO